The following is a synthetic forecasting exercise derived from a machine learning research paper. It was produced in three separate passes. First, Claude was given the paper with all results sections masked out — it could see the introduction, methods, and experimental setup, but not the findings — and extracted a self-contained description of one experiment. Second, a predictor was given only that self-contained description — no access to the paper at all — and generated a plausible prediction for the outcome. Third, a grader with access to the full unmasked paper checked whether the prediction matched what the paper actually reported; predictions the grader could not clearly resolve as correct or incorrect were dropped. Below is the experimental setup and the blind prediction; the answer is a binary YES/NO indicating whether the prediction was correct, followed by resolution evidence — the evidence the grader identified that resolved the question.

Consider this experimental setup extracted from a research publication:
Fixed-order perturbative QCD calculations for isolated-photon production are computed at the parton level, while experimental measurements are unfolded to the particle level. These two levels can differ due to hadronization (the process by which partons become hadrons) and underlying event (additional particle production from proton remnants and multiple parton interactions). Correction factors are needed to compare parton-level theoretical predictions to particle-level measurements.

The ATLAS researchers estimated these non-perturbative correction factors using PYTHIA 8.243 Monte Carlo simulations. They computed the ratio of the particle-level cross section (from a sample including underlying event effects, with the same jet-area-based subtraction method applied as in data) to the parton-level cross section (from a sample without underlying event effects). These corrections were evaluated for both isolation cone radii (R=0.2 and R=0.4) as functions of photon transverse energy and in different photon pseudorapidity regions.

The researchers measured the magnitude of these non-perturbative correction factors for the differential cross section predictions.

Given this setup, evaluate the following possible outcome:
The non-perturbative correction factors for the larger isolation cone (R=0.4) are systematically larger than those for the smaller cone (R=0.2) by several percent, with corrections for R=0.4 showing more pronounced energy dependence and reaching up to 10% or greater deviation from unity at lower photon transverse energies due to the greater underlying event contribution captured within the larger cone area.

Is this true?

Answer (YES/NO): NO